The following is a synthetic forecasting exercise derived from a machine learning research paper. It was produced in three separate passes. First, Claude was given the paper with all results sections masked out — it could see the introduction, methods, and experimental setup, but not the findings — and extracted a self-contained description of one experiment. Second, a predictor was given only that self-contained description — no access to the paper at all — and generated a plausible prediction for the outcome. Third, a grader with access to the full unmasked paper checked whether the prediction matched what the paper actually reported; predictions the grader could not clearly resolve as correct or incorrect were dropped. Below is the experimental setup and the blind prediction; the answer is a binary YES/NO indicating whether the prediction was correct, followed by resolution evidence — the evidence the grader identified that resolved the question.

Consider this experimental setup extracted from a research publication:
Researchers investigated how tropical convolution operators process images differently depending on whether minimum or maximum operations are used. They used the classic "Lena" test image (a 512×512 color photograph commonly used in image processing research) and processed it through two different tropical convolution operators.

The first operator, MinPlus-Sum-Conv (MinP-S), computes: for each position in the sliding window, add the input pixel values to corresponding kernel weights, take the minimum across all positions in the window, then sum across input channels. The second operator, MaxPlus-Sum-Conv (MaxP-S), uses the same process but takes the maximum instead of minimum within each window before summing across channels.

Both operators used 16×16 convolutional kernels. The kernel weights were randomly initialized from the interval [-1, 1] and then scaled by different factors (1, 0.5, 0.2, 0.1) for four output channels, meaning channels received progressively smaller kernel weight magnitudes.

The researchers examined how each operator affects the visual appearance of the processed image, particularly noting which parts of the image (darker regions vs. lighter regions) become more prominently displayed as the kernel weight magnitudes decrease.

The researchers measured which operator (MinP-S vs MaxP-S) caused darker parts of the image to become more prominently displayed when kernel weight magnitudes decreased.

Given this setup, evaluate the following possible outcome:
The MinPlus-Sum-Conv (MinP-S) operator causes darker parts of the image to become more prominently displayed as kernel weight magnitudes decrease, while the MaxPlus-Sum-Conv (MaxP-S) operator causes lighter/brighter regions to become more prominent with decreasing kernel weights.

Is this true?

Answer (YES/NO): YES